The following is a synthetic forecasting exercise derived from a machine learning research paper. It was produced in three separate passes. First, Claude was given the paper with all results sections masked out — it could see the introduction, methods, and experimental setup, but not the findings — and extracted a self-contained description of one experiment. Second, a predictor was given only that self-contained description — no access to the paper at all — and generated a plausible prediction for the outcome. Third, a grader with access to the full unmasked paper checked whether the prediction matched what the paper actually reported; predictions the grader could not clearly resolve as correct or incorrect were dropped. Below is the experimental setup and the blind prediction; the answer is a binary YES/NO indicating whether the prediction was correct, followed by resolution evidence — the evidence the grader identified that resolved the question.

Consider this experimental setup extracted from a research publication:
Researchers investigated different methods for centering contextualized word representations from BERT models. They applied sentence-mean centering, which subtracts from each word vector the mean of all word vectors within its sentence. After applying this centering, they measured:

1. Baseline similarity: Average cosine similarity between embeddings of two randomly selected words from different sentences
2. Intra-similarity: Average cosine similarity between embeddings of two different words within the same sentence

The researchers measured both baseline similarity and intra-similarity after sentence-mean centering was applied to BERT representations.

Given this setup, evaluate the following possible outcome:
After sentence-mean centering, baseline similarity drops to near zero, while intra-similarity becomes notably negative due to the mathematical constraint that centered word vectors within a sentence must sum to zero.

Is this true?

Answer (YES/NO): NO